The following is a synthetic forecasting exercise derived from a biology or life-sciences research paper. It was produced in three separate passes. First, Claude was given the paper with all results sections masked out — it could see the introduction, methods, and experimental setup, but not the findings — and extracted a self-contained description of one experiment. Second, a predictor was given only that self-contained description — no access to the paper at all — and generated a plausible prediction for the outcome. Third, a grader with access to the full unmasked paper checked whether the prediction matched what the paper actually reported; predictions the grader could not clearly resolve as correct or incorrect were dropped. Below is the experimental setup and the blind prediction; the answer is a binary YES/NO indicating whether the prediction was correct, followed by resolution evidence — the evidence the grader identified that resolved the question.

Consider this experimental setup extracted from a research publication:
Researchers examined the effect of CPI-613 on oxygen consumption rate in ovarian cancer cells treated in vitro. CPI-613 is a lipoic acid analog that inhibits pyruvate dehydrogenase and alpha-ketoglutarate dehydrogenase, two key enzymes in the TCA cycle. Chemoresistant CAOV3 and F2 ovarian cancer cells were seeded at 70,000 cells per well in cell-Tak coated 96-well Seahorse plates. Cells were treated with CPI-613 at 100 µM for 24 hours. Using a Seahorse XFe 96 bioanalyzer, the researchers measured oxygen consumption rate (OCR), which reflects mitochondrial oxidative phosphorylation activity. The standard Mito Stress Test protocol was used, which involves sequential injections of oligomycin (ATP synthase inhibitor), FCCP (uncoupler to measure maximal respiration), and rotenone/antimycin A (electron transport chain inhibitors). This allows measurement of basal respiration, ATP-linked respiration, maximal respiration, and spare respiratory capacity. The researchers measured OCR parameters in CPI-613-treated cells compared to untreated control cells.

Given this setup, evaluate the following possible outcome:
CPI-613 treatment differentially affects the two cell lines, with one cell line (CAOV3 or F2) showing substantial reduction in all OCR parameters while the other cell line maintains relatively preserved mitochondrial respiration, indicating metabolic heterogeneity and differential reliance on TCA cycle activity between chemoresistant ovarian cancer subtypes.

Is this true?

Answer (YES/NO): NO